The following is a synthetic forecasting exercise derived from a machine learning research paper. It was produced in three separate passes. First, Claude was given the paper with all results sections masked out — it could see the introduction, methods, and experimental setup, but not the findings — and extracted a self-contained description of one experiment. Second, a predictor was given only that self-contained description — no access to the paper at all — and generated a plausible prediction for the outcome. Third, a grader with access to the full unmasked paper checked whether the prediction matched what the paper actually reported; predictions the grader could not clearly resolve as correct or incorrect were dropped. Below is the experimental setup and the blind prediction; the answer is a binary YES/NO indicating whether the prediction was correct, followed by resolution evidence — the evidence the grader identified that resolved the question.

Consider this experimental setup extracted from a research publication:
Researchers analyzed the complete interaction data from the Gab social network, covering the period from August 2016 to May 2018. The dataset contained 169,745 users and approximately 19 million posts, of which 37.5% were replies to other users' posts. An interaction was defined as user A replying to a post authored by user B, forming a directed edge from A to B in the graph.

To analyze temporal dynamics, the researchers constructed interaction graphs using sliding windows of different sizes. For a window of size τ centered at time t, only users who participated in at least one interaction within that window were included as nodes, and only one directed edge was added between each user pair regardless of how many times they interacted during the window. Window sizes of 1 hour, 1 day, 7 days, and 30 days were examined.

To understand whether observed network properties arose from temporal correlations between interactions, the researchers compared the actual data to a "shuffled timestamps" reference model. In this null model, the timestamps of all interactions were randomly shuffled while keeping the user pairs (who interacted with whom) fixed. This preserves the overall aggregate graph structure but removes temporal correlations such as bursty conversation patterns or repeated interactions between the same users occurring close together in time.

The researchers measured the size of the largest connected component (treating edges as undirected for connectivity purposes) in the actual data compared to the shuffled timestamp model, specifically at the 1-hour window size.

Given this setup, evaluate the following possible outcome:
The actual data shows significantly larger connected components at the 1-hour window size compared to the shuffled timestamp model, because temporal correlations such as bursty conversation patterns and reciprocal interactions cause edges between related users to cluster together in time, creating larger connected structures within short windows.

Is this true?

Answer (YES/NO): YES